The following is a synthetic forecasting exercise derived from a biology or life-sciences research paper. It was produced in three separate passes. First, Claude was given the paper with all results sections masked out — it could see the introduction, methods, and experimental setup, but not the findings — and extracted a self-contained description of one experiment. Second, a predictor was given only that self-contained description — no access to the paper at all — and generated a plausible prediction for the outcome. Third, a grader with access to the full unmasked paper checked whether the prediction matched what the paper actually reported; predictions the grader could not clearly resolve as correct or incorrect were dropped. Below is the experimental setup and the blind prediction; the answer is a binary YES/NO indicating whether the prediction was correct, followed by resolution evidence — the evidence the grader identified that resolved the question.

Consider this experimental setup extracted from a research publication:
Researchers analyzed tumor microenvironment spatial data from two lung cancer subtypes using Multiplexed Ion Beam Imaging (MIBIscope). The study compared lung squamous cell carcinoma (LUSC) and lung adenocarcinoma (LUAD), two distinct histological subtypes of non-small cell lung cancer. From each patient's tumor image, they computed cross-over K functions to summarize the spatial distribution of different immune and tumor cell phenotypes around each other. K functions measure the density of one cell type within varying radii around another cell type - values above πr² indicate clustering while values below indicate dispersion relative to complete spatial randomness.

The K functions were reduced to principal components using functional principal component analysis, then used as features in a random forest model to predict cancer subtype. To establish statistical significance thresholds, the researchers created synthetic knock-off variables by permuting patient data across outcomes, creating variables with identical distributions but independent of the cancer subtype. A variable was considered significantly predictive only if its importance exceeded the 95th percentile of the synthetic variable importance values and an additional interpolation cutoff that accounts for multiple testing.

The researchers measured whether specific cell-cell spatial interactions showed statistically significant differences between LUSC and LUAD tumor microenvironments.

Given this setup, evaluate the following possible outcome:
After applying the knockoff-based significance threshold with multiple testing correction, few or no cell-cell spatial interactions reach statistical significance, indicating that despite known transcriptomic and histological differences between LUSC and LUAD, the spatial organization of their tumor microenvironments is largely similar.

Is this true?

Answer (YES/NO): YES